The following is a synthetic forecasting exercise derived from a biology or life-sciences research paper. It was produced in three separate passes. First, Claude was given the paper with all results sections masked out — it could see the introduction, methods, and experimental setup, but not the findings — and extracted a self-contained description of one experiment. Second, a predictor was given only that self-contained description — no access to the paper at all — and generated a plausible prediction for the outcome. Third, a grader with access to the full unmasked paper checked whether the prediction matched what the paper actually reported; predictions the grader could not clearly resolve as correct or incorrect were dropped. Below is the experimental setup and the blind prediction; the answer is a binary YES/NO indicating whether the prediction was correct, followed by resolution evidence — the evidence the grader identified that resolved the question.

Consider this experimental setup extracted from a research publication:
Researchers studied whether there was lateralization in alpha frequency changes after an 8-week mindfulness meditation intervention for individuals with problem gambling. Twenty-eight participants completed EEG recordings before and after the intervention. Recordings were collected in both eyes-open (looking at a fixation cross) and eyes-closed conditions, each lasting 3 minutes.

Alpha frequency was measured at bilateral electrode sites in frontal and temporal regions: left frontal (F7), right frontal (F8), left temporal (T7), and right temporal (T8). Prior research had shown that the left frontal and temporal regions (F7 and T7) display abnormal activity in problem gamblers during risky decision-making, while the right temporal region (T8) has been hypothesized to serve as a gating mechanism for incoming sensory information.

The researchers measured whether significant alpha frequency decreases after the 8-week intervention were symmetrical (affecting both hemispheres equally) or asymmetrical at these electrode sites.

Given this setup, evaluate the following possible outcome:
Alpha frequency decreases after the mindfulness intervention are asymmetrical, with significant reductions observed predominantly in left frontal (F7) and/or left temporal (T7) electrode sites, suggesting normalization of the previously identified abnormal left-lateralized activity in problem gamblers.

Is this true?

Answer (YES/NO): NO